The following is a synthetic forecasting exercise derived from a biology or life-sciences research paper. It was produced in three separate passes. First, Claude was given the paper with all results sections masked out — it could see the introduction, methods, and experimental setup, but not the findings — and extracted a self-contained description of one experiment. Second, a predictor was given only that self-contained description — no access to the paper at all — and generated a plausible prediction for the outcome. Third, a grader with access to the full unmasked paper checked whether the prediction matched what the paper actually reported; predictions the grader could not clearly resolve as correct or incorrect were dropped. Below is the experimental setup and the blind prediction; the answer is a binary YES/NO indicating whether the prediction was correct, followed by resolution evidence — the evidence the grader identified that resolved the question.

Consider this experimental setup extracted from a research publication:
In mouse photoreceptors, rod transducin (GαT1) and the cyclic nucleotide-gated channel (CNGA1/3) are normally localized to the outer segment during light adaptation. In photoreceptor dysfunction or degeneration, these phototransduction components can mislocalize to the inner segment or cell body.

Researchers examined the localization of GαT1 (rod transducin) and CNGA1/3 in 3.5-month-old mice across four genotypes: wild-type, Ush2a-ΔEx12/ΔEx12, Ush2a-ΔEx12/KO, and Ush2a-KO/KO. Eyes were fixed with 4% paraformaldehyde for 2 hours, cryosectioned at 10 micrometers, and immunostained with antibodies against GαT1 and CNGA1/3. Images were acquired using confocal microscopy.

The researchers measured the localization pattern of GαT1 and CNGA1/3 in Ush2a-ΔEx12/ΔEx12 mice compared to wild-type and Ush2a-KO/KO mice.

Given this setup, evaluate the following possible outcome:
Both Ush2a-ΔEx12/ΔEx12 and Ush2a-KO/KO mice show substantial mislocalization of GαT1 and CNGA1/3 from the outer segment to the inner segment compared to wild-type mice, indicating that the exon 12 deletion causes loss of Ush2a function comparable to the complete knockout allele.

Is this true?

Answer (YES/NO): NO